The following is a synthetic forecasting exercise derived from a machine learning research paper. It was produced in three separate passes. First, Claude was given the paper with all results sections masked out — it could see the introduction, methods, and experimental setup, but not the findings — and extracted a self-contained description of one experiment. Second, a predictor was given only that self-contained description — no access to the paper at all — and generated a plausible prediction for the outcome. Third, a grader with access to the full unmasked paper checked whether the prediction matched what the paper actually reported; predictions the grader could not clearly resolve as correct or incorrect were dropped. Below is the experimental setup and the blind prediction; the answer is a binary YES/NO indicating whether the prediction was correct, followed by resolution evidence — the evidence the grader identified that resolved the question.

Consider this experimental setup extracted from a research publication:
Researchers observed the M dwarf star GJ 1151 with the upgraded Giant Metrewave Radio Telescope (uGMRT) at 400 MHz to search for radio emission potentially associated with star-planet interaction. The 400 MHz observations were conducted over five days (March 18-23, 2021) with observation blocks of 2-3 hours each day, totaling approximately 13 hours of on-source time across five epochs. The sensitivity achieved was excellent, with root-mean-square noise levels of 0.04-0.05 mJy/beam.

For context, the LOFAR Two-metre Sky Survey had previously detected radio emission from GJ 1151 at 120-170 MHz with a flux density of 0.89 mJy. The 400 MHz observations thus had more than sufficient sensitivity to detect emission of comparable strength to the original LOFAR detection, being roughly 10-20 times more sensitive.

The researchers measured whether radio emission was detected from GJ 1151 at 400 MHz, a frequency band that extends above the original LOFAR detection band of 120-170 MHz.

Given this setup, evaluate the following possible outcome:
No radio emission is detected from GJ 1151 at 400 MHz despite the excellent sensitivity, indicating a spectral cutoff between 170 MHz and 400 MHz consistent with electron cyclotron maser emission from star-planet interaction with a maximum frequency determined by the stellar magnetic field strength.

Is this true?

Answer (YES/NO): YES